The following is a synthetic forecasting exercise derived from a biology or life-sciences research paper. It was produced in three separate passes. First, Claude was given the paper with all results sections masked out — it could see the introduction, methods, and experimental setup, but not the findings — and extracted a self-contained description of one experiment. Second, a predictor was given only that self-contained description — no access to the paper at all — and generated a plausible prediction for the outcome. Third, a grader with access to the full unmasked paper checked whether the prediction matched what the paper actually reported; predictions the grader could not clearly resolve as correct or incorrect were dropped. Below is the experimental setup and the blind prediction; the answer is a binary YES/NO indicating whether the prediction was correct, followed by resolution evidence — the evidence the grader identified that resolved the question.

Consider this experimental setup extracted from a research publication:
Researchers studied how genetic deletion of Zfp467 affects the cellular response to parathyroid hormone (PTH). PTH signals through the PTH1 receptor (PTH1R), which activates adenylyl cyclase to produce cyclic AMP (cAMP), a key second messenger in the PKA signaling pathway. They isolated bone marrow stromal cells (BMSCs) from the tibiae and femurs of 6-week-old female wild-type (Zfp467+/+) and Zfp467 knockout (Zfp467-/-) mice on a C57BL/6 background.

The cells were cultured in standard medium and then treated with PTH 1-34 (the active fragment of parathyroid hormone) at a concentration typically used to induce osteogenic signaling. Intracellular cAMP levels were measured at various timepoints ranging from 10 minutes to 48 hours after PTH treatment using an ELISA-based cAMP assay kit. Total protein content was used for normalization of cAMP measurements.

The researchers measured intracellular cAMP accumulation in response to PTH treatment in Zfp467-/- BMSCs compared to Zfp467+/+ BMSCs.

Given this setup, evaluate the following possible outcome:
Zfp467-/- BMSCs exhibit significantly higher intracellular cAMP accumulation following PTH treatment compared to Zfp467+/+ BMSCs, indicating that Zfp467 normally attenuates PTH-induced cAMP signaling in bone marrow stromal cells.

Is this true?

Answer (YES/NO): YES